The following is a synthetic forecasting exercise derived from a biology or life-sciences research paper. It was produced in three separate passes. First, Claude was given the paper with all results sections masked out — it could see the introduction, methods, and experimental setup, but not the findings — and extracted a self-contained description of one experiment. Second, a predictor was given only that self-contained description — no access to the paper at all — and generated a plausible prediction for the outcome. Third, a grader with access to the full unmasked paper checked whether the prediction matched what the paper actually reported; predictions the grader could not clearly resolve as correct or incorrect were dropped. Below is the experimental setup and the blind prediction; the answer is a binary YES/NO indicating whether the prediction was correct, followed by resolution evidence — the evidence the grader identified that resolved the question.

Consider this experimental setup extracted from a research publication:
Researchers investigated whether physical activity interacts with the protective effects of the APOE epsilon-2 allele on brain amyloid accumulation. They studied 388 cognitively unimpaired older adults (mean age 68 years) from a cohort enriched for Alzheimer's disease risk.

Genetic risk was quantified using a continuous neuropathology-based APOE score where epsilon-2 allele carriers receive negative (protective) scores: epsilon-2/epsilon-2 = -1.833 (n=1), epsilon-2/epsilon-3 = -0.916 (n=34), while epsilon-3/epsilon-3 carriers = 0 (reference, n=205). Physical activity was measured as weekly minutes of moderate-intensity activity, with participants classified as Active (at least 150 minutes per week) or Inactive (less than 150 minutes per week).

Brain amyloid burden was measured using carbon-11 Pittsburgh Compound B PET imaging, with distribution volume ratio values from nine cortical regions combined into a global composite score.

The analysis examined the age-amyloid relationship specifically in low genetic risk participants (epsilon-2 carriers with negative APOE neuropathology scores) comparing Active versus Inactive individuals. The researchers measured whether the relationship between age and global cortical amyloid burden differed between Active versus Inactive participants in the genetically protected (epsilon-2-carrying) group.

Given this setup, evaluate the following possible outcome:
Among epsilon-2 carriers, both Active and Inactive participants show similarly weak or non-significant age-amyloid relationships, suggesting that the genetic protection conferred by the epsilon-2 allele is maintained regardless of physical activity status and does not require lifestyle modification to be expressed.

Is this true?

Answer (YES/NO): YES